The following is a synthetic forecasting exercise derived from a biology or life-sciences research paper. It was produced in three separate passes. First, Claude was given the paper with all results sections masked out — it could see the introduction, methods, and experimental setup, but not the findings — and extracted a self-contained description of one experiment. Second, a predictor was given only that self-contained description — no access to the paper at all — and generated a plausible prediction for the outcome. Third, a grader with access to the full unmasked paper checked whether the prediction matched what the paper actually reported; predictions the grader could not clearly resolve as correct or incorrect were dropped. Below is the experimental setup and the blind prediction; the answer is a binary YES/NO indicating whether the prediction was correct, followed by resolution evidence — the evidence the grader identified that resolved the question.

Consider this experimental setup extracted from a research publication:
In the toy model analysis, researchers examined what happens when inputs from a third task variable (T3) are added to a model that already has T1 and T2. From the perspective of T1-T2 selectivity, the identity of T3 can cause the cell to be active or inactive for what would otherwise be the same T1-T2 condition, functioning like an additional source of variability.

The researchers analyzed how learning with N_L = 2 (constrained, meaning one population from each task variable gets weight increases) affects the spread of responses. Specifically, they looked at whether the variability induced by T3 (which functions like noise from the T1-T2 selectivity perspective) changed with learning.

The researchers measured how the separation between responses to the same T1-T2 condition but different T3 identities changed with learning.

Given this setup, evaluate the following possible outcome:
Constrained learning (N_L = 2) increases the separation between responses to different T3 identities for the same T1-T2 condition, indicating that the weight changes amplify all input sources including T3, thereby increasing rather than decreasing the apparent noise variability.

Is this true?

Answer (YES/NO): NO